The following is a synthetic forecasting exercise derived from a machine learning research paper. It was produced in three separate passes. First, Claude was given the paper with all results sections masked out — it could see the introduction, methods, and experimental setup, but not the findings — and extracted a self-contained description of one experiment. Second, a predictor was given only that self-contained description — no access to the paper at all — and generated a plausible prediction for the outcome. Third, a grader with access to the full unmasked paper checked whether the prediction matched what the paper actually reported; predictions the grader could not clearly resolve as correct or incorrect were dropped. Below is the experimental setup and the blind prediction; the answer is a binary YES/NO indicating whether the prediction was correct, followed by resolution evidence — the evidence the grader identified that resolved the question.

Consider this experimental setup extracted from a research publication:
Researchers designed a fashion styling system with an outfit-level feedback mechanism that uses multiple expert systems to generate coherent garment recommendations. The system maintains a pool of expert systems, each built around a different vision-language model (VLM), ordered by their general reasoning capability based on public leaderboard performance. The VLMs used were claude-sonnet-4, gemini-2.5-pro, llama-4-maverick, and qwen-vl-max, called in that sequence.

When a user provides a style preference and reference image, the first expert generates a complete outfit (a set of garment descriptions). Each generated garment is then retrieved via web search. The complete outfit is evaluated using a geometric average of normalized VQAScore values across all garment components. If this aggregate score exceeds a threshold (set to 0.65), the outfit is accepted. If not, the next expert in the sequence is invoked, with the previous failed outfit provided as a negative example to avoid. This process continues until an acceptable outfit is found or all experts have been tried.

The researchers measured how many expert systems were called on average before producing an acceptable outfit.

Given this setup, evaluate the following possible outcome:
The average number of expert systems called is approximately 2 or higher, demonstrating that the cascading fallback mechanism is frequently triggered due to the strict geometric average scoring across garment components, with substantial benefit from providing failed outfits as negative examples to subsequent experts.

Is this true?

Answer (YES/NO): NO